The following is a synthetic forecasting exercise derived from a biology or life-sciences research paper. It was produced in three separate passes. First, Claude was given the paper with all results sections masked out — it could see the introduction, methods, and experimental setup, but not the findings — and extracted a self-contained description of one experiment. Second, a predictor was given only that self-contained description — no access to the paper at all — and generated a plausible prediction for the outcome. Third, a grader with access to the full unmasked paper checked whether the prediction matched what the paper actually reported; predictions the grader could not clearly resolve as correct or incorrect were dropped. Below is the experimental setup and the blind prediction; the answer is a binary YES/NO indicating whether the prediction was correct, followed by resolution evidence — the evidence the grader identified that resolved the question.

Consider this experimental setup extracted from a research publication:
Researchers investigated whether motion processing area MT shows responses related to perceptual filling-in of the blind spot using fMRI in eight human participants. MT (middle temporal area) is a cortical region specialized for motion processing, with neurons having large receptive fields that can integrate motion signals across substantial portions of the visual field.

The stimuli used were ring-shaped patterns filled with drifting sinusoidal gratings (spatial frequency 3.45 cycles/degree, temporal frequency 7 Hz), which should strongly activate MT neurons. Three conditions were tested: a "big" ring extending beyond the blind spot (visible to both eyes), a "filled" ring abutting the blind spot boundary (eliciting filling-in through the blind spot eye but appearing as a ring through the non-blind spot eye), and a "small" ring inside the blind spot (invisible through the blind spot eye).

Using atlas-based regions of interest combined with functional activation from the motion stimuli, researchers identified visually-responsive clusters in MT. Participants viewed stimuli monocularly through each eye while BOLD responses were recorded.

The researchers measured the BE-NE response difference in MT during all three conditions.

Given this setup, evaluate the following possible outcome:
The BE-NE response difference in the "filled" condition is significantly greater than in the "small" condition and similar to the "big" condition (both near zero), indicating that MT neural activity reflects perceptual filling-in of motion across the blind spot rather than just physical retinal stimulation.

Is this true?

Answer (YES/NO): NO